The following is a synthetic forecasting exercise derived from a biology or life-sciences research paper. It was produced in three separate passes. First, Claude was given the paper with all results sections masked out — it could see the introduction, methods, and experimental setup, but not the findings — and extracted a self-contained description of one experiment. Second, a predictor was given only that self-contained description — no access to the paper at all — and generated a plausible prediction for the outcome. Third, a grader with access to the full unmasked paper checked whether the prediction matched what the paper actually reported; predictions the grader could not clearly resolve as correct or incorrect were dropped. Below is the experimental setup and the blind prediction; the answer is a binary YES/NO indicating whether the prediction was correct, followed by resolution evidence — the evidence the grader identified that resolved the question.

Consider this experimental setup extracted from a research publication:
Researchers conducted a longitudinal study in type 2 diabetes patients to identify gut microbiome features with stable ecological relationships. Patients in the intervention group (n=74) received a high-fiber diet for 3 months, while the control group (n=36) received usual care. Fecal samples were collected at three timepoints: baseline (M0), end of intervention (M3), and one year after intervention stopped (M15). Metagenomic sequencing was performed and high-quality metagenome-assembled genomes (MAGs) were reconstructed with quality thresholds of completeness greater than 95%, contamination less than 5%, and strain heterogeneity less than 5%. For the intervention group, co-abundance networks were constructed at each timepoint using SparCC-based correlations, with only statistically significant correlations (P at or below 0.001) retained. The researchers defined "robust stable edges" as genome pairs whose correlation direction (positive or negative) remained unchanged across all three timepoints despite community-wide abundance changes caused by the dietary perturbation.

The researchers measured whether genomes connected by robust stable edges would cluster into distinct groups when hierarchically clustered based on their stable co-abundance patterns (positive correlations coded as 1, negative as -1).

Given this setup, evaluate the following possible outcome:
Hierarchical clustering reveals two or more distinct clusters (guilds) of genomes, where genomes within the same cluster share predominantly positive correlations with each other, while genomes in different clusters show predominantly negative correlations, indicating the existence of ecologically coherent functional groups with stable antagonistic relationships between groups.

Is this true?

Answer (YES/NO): YES